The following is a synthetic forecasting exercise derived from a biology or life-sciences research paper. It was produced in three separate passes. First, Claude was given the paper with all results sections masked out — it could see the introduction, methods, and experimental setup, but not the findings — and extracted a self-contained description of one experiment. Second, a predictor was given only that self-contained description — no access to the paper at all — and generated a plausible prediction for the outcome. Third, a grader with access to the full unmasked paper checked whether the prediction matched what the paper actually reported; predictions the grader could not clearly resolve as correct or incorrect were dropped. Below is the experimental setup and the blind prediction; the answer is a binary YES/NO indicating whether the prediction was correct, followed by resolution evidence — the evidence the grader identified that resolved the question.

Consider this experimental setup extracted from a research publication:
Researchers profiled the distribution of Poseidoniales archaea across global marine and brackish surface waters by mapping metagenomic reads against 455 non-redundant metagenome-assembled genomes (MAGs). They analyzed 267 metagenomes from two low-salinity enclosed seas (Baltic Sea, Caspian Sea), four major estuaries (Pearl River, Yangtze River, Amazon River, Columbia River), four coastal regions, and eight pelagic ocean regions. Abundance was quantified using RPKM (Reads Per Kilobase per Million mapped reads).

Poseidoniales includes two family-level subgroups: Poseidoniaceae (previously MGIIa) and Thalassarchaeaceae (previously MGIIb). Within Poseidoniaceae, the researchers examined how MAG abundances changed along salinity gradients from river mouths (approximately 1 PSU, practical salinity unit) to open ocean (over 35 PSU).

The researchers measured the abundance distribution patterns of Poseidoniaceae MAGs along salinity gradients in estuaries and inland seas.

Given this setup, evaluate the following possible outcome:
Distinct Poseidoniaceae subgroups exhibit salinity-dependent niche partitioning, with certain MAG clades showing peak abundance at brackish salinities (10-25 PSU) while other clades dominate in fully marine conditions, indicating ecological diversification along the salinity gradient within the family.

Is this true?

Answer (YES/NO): YES